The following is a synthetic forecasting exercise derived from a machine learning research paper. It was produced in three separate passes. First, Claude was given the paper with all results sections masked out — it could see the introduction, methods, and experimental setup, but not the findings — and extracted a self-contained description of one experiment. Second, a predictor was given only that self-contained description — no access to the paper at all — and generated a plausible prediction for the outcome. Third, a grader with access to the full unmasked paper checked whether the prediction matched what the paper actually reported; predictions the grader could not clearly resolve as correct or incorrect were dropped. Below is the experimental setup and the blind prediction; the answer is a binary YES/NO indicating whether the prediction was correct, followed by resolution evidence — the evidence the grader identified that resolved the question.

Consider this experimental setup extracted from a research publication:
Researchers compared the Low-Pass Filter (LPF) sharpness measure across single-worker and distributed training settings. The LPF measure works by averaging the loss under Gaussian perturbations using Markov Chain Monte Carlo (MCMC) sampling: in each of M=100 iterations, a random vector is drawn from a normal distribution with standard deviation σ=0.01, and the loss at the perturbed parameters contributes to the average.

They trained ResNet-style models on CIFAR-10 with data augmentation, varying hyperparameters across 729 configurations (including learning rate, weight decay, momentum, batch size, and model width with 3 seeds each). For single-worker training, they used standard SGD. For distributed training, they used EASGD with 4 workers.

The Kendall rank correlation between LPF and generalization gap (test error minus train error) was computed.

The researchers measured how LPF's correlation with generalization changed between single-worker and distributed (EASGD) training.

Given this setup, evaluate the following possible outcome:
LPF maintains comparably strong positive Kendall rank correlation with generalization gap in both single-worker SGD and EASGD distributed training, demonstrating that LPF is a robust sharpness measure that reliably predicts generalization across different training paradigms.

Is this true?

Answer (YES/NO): NO